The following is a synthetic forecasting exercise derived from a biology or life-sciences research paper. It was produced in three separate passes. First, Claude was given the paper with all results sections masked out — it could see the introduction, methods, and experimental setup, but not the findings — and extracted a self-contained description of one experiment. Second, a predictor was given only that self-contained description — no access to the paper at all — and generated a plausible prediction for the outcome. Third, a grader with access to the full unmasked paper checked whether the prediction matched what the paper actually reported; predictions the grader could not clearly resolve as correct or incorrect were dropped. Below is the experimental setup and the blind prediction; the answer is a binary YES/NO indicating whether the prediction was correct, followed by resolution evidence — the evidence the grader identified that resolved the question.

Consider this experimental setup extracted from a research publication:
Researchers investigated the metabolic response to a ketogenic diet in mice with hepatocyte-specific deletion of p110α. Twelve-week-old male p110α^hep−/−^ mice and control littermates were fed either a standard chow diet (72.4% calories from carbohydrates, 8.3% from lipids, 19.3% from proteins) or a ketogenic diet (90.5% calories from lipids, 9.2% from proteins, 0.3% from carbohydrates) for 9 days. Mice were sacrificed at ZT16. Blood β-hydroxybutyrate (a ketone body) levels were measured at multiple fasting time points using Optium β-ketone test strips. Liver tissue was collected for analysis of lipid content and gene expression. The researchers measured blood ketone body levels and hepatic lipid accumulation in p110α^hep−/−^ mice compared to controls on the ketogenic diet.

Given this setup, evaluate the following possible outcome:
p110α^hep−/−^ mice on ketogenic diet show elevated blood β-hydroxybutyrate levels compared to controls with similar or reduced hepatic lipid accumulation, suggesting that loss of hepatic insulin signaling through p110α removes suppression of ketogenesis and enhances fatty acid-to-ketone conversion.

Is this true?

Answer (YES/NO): NO